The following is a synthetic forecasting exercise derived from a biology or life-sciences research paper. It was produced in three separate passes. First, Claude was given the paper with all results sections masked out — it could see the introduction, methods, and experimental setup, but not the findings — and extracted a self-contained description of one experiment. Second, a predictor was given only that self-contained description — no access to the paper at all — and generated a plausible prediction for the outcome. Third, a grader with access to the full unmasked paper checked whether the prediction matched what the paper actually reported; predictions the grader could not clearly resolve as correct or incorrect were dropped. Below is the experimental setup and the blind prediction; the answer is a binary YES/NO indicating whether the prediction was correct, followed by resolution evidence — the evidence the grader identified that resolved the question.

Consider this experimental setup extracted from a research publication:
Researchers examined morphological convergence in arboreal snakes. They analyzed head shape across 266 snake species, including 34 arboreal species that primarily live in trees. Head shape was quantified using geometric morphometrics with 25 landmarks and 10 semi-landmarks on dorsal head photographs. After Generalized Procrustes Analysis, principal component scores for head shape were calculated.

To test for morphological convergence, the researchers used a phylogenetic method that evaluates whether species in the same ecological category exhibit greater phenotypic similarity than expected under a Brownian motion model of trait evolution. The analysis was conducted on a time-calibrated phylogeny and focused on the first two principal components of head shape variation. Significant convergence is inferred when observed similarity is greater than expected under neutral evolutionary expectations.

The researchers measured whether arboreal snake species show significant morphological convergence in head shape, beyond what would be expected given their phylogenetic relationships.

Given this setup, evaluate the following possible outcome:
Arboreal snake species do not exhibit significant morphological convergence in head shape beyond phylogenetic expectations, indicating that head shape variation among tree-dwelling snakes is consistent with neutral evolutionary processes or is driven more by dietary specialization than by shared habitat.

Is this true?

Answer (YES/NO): YES